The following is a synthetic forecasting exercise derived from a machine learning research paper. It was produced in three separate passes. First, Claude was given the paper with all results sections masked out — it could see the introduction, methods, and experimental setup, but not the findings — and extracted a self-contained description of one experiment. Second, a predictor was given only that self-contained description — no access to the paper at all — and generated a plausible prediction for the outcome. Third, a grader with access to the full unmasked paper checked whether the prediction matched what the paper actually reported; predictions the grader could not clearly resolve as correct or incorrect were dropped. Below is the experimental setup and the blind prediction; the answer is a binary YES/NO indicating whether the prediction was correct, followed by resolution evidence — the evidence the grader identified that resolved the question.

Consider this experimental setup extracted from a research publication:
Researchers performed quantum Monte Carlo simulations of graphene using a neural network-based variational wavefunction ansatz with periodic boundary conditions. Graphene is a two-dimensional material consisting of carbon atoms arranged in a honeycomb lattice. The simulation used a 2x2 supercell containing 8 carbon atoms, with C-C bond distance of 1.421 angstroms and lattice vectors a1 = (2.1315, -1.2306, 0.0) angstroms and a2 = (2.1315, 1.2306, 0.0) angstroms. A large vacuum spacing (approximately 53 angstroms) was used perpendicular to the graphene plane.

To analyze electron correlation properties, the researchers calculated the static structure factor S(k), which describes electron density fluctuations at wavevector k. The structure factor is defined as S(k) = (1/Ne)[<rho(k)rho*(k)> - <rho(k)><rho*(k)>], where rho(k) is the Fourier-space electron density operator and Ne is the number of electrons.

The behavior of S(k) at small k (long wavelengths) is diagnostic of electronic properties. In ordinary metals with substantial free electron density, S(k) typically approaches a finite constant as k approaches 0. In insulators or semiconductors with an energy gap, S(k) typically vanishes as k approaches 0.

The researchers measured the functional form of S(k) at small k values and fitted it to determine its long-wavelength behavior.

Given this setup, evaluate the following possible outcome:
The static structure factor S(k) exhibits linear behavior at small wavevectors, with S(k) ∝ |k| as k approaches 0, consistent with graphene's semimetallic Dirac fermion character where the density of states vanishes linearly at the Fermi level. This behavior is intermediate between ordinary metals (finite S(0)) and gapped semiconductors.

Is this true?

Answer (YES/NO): NO